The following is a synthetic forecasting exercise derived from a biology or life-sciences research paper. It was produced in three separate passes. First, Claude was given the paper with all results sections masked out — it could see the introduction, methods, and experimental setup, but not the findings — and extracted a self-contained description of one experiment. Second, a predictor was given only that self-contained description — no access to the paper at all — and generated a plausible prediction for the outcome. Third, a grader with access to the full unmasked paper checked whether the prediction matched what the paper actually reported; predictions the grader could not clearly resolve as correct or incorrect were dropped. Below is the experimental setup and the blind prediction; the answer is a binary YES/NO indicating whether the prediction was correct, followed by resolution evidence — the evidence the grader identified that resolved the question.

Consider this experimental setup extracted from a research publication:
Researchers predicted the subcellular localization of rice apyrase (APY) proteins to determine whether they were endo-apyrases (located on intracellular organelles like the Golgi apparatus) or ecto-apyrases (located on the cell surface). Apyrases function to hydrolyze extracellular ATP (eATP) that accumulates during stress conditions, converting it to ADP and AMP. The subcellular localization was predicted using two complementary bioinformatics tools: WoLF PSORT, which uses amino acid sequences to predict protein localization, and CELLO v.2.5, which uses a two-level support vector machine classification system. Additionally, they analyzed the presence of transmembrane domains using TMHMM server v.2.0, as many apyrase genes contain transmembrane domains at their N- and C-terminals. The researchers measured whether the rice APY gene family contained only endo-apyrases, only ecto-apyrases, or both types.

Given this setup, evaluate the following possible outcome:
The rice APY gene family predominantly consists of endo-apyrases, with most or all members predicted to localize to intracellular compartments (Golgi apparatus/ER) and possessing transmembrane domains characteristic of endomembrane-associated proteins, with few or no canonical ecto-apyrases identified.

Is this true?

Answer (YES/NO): NO